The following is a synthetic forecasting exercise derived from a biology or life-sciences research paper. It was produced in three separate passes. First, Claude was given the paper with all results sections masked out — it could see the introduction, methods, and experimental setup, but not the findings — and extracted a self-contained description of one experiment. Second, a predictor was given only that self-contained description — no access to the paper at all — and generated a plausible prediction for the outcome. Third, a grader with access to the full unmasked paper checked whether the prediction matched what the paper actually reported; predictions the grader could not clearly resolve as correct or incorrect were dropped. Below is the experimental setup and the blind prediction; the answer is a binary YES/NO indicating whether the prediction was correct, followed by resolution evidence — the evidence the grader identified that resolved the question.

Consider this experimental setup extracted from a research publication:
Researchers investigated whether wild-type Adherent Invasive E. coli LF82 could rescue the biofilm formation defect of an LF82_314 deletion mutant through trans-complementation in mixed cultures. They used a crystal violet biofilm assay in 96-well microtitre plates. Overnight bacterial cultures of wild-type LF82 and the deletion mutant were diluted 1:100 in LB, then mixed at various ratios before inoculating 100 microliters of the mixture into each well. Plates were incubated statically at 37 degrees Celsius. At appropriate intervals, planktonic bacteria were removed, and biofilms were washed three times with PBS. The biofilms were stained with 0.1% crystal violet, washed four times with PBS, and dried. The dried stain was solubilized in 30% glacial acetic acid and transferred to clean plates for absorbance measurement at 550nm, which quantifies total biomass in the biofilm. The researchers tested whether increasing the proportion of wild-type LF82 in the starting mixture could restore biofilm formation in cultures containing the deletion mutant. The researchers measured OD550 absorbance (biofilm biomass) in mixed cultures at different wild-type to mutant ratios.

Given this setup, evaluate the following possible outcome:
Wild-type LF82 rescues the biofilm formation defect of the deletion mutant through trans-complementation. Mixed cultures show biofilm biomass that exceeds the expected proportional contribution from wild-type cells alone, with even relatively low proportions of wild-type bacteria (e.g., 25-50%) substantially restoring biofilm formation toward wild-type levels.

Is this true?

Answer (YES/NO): NO